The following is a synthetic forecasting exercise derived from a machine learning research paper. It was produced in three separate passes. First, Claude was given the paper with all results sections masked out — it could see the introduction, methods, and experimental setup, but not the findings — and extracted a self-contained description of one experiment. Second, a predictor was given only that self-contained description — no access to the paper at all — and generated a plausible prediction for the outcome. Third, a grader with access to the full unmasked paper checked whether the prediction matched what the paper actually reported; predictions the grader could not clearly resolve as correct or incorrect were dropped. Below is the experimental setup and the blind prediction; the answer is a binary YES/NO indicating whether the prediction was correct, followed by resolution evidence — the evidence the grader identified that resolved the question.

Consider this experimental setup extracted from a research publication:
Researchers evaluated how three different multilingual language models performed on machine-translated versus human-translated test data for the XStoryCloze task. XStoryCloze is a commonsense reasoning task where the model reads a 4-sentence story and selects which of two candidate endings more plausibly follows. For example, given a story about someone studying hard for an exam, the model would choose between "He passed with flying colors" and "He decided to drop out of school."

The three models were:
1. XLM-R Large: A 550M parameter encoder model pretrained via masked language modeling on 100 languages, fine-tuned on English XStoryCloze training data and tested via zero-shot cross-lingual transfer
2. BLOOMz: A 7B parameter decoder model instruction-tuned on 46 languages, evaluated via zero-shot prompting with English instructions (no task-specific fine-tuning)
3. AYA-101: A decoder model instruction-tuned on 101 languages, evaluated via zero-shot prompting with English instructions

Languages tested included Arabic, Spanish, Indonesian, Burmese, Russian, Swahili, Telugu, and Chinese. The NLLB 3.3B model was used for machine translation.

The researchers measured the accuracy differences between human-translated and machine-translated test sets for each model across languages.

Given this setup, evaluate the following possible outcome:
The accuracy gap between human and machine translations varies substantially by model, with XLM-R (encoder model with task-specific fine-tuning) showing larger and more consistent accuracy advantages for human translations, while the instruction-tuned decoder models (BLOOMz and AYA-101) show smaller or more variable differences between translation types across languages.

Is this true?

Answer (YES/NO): NO